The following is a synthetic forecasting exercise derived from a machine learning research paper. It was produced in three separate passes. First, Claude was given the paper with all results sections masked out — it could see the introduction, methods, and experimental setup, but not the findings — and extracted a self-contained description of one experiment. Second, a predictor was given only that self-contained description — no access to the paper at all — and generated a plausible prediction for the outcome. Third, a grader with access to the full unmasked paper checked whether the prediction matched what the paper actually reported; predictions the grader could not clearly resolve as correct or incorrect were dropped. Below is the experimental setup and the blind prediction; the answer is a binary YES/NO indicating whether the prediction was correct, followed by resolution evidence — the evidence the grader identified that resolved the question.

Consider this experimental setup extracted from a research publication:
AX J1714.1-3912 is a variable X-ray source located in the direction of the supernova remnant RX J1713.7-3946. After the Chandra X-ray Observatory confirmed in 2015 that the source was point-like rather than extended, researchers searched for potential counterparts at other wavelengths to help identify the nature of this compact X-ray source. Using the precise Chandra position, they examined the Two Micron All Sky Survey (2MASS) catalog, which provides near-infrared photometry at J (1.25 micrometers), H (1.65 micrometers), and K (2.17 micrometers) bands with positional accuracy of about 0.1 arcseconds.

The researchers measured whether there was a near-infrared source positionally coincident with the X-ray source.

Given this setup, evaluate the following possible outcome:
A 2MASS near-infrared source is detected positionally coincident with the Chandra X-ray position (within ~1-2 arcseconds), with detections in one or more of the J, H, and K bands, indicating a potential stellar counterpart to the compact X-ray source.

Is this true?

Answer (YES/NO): YES